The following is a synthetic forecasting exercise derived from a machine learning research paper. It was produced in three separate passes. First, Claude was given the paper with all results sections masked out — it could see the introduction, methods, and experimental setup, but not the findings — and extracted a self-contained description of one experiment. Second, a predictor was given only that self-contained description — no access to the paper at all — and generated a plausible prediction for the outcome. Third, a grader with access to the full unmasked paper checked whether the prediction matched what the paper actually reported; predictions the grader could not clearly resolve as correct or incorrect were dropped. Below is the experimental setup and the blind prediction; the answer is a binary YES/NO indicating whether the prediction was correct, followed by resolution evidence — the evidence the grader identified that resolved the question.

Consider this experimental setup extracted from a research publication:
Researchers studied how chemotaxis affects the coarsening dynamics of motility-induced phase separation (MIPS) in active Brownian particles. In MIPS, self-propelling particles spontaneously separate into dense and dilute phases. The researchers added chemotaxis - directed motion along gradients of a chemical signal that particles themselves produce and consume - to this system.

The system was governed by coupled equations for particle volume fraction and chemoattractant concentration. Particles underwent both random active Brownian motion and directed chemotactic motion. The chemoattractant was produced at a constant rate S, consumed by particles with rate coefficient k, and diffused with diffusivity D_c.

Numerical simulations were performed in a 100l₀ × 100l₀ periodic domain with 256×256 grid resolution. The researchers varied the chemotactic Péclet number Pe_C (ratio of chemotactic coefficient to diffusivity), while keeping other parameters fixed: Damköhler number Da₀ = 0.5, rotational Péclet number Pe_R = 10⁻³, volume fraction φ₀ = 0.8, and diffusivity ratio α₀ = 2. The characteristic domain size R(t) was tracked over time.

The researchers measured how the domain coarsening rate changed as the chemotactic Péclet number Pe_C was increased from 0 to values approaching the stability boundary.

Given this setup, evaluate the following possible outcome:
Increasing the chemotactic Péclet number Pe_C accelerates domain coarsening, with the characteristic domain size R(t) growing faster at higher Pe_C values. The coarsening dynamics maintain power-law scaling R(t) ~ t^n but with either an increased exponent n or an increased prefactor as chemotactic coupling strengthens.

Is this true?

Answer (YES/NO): NO